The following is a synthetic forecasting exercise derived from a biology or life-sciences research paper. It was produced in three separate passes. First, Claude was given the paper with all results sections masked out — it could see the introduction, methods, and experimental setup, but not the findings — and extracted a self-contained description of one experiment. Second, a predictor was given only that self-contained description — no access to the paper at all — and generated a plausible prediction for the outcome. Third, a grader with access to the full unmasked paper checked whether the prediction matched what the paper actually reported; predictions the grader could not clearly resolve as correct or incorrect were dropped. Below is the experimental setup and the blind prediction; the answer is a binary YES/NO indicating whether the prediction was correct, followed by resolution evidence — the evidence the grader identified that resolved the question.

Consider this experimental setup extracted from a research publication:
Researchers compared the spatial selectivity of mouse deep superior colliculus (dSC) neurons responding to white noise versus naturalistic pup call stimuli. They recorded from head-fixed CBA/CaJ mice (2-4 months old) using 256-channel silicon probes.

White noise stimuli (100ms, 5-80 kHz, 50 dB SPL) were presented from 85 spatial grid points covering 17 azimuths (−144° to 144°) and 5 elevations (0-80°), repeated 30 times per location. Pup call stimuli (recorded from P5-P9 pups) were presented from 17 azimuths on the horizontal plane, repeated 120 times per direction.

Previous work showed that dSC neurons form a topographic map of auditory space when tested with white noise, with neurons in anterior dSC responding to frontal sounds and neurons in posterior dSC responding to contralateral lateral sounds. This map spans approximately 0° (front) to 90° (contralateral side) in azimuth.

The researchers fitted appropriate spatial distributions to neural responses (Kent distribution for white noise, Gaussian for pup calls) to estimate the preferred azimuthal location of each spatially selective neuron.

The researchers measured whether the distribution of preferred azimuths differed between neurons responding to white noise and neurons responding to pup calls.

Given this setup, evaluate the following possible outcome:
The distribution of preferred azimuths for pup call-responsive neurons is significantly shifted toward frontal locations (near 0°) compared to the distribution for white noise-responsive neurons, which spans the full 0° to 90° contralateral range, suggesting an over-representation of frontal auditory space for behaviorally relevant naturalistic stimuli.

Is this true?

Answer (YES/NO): NO